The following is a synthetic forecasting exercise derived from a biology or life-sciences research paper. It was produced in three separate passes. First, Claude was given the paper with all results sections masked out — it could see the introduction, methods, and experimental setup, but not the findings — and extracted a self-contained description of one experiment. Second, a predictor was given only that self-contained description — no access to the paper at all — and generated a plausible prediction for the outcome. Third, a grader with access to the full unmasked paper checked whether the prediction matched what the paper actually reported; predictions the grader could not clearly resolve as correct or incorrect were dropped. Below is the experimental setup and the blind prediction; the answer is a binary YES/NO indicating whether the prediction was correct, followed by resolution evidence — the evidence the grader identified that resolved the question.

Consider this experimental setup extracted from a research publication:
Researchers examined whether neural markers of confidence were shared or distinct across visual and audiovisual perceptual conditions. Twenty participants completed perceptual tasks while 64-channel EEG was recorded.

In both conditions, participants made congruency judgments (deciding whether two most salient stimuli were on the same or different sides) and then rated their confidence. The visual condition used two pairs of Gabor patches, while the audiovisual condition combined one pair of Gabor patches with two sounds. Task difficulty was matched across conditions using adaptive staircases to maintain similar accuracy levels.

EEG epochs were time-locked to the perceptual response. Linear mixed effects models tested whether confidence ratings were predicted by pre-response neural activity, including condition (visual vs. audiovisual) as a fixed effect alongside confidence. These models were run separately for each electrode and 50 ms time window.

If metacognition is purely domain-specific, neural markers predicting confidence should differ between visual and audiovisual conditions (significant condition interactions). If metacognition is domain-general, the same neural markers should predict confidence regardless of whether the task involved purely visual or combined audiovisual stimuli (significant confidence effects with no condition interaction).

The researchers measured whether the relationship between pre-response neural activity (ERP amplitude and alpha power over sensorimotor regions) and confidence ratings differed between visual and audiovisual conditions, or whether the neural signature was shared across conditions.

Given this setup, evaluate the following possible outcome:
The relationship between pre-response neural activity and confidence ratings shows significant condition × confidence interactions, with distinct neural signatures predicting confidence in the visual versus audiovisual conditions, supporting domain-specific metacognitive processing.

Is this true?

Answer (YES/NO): NO